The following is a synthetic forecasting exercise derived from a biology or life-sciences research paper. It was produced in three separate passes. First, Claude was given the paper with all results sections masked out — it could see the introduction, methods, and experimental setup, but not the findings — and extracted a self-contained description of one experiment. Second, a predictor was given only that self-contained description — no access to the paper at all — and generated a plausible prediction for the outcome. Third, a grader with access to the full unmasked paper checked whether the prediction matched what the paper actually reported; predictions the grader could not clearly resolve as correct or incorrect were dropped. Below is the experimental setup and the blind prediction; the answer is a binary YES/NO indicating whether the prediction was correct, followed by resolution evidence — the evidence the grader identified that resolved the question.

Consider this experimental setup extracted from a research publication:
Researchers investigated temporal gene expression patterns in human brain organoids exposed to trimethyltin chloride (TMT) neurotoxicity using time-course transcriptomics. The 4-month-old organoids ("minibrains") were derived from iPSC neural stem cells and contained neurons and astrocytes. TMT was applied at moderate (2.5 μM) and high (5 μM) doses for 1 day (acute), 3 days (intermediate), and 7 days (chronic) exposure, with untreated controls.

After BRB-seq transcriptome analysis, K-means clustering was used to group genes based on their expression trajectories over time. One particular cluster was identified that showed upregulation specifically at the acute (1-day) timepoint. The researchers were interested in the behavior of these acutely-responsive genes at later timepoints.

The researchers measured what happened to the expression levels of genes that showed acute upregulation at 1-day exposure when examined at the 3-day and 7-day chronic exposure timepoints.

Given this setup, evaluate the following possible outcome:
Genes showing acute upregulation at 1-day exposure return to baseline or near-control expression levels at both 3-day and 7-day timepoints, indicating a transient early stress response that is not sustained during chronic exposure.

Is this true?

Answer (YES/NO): NO